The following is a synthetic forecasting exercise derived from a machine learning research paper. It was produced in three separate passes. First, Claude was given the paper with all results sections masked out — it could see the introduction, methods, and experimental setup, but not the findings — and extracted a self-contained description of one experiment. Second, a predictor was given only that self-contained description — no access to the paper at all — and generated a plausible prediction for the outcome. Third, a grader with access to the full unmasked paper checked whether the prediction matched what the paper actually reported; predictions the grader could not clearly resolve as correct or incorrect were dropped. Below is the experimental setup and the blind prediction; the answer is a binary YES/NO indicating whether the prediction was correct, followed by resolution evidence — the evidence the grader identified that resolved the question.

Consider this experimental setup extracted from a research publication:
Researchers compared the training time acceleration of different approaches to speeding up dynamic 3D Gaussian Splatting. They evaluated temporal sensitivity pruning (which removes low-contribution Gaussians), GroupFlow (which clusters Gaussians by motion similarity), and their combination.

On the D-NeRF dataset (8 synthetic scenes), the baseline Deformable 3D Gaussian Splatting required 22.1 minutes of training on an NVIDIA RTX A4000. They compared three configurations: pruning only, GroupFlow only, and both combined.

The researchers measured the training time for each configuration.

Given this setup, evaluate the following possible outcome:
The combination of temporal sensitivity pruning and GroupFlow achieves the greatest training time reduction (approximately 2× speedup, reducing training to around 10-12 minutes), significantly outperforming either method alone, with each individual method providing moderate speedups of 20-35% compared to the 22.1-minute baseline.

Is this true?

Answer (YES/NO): NO